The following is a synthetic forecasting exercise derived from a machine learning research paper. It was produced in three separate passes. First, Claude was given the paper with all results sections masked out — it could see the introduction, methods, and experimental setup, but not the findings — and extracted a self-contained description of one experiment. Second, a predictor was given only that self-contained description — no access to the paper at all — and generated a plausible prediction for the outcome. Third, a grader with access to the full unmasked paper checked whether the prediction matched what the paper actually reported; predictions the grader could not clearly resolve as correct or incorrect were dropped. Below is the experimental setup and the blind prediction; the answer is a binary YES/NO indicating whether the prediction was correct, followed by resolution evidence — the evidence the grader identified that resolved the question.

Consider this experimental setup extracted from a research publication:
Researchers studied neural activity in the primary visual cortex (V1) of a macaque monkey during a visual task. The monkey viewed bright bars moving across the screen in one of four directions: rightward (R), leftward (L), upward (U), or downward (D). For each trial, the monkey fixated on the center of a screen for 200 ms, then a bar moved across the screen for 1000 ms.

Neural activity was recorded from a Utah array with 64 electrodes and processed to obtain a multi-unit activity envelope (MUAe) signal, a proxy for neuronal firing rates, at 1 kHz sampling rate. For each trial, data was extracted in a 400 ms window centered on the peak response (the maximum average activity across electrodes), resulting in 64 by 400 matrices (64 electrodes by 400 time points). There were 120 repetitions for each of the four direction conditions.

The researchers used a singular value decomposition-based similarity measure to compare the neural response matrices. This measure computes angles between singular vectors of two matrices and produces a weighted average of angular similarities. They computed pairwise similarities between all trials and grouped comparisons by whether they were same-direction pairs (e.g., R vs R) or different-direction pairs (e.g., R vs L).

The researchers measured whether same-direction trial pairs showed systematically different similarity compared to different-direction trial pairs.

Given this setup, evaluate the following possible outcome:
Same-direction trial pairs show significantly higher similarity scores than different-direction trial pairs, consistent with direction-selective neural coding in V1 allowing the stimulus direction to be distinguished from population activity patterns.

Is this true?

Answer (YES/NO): YES